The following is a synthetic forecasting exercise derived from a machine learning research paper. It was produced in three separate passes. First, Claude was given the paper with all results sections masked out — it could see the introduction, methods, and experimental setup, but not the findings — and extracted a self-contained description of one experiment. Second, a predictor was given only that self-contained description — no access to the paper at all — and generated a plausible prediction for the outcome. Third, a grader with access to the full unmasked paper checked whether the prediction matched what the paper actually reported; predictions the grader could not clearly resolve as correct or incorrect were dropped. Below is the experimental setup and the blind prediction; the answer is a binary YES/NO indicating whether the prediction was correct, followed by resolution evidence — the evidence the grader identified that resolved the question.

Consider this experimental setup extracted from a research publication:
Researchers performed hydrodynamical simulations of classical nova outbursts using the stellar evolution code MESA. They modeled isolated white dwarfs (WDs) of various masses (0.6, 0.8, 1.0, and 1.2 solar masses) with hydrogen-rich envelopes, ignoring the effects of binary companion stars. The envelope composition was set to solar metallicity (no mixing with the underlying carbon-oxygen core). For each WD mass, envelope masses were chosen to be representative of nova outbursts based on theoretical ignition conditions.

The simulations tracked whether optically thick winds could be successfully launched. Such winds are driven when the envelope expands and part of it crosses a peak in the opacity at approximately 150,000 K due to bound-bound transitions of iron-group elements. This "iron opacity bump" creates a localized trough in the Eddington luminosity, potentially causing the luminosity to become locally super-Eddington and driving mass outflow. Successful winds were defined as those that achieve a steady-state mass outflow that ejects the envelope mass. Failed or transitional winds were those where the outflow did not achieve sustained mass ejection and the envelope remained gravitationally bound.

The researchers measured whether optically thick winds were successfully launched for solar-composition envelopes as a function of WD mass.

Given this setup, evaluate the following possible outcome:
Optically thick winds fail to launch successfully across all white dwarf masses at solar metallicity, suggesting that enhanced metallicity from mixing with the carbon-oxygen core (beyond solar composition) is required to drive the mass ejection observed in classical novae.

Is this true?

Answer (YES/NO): NO